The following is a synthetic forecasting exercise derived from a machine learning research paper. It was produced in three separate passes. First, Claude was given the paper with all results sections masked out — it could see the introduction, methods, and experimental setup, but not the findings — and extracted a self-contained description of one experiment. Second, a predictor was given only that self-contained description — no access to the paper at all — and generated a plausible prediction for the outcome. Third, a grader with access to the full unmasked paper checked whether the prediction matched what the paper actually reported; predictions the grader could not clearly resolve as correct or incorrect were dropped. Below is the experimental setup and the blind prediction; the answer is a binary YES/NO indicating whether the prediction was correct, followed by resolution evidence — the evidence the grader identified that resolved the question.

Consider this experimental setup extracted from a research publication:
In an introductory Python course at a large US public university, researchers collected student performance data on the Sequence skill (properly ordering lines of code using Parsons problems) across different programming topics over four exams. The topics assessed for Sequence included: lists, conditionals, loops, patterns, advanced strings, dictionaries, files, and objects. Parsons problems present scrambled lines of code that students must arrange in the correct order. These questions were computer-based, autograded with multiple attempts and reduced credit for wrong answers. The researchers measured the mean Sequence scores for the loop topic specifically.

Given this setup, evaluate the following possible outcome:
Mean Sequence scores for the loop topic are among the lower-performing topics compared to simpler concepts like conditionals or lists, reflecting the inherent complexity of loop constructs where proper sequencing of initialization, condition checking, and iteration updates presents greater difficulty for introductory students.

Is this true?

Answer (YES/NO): YES